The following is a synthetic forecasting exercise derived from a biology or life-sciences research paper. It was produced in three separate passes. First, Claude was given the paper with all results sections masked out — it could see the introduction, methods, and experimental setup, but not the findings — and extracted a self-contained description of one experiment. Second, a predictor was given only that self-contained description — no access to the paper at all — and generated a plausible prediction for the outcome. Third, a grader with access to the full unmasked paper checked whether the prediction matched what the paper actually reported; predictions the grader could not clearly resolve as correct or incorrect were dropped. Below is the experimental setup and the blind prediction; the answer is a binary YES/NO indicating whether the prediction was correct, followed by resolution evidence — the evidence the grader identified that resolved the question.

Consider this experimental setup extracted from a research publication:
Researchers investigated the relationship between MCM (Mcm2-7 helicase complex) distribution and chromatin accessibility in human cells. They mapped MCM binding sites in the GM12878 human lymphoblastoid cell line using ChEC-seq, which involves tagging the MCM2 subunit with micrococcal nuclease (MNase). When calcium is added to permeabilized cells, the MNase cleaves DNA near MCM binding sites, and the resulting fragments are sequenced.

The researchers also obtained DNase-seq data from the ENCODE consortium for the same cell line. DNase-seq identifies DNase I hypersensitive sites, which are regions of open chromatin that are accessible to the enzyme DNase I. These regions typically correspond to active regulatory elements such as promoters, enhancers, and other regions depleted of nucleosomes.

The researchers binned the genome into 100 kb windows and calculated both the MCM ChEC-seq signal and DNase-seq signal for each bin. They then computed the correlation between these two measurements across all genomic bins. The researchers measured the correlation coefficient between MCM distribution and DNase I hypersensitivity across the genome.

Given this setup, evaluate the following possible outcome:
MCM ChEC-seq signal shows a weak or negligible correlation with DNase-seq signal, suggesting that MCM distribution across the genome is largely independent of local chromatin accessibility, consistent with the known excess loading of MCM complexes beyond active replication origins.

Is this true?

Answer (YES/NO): NO